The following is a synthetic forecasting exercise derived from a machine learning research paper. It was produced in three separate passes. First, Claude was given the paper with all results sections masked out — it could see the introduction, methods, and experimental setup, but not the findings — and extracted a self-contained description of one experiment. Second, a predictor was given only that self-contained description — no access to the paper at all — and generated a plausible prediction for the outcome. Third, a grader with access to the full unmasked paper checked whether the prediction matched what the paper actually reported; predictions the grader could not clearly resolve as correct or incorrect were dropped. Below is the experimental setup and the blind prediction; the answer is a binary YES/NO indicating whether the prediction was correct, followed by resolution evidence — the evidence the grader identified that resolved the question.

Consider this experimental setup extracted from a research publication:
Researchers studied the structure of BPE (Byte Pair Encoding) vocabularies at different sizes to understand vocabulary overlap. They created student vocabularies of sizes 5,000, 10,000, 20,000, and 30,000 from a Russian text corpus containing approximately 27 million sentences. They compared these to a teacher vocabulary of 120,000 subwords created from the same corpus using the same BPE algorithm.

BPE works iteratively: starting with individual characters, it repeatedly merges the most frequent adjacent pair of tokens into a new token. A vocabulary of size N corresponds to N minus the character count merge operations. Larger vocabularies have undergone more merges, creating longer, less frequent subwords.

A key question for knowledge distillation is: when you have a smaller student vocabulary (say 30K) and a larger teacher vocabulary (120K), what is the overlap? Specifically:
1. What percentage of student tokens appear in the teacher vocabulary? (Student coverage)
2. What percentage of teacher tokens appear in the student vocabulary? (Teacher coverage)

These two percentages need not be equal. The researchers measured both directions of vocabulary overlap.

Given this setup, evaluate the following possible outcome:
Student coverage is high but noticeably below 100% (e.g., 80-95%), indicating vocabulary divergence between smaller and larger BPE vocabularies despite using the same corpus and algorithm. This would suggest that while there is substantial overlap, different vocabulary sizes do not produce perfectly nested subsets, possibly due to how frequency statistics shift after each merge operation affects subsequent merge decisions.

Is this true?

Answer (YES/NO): NO